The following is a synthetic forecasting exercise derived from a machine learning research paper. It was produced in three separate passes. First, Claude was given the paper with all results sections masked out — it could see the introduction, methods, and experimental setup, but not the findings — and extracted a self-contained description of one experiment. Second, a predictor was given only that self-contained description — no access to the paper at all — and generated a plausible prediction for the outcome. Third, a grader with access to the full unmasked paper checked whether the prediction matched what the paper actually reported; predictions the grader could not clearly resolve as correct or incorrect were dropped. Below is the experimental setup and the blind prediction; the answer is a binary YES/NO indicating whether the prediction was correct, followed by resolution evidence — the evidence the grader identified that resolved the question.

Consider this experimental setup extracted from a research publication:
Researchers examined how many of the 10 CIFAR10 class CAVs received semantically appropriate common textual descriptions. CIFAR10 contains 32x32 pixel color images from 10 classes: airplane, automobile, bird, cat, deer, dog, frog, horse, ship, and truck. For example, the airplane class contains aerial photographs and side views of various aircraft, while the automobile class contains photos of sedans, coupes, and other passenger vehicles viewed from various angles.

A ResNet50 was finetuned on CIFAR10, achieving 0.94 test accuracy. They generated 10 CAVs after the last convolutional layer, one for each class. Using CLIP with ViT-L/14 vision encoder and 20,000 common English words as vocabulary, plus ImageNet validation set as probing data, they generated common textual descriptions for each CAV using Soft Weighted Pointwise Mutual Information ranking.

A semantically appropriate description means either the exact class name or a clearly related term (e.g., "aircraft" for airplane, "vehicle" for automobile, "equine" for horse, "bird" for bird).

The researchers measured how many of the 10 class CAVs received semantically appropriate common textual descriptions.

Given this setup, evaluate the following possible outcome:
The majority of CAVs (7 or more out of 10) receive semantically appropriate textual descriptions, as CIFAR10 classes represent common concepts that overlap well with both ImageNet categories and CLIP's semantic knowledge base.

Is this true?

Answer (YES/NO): YES